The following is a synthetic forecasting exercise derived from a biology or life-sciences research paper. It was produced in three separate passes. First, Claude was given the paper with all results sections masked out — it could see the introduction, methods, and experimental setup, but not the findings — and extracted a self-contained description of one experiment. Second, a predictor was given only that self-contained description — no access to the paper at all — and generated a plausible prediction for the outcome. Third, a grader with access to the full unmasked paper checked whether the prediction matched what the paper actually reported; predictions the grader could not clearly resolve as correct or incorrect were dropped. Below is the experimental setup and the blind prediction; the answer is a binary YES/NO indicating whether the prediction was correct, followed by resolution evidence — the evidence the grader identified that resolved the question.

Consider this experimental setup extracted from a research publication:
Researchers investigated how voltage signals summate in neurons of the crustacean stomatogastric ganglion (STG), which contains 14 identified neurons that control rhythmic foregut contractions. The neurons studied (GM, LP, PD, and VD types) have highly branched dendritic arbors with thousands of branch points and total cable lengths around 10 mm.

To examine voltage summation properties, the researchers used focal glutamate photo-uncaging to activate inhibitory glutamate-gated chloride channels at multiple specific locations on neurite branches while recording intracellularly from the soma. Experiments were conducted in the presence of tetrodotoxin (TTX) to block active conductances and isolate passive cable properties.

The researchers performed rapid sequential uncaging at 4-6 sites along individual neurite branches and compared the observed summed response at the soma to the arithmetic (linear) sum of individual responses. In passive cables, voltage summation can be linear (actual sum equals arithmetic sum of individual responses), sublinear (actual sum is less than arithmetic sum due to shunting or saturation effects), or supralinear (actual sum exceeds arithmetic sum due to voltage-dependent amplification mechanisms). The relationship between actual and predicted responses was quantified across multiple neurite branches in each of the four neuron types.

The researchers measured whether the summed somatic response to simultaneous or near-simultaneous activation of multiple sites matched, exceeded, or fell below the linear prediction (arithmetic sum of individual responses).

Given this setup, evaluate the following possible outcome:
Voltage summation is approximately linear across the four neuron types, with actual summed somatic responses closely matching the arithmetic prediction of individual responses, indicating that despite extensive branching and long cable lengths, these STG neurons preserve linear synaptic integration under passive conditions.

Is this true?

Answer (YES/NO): YES